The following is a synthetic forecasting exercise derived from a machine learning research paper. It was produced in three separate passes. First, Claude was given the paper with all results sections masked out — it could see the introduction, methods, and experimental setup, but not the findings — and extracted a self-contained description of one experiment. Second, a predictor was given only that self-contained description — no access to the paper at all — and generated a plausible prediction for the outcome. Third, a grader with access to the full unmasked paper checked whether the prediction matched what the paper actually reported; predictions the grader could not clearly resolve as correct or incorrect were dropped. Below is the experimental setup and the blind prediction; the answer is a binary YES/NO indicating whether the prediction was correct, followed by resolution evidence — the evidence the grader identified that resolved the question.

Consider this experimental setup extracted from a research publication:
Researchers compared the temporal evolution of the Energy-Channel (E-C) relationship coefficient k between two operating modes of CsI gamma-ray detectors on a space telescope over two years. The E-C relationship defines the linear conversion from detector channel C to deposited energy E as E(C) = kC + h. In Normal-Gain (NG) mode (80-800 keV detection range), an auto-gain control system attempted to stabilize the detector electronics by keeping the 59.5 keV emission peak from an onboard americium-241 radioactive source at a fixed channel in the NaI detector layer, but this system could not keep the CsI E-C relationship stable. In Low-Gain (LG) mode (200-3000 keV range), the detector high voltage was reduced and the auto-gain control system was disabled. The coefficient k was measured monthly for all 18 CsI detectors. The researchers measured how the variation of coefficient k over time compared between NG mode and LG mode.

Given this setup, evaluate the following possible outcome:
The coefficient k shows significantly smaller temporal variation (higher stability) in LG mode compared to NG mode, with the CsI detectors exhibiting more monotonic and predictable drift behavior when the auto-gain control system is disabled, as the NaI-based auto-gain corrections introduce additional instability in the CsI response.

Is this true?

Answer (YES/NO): NO